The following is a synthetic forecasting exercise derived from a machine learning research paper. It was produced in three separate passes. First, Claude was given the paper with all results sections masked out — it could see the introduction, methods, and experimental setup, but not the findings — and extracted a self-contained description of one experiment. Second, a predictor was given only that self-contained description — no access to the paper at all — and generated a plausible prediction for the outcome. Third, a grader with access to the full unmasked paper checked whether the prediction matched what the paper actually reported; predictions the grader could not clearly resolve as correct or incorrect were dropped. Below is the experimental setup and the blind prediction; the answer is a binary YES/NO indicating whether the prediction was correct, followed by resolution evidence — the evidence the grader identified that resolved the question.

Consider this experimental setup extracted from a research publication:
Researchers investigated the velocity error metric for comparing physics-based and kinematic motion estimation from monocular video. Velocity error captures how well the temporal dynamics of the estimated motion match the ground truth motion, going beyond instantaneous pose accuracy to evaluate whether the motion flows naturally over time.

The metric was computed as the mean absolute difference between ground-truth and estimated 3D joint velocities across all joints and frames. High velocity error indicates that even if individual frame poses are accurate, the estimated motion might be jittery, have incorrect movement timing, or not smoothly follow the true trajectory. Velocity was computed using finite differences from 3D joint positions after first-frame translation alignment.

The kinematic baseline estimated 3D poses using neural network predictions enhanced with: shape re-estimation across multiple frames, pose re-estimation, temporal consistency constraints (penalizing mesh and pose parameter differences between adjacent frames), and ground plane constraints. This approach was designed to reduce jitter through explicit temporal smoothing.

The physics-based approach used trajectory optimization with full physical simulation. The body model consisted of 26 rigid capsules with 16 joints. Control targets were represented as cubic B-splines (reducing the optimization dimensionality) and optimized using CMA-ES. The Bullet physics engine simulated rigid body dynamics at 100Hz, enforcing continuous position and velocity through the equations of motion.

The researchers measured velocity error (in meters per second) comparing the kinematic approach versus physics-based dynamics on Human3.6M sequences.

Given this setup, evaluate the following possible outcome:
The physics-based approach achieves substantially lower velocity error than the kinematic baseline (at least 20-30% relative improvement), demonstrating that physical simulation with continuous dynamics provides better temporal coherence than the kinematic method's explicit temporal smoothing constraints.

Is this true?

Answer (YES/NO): YES